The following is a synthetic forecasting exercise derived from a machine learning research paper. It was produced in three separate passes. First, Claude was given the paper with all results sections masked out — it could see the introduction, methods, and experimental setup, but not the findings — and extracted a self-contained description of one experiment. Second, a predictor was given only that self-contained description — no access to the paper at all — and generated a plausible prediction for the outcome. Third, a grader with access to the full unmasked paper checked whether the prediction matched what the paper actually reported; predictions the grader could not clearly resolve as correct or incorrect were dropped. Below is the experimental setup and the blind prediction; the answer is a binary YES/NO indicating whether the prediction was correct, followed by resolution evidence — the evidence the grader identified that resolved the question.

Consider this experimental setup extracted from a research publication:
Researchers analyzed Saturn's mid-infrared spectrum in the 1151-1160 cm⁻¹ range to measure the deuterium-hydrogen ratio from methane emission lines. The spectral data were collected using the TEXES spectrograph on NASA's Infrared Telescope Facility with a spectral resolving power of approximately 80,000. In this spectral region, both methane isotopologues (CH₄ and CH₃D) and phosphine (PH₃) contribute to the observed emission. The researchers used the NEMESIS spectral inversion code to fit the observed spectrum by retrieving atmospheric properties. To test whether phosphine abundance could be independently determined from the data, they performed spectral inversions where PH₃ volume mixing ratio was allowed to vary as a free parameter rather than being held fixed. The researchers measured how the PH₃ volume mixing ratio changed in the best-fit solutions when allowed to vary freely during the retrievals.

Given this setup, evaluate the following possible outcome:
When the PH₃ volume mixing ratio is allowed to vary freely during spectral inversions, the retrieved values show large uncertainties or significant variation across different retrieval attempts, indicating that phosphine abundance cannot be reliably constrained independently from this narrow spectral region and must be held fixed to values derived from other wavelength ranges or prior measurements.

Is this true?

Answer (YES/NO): NO